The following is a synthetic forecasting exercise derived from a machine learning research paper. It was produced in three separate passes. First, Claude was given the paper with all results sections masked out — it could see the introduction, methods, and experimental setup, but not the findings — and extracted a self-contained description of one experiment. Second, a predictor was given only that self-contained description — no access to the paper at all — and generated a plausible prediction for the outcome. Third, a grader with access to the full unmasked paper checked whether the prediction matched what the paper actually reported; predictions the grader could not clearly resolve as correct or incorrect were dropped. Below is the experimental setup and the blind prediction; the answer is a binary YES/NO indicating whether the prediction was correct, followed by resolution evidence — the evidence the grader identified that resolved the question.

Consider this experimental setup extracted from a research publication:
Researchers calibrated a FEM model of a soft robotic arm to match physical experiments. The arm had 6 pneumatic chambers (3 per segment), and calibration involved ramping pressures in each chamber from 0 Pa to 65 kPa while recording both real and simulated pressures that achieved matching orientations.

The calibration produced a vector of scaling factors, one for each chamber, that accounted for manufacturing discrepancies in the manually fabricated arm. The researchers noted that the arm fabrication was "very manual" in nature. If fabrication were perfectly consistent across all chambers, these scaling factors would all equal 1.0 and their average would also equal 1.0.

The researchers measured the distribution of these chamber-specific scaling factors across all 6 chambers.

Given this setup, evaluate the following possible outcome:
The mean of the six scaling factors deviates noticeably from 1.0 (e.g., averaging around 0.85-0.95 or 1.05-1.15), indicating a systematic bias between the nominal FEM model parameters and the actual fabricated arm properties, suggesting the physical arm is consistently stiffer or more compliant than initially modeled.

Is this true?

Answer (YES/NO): NO